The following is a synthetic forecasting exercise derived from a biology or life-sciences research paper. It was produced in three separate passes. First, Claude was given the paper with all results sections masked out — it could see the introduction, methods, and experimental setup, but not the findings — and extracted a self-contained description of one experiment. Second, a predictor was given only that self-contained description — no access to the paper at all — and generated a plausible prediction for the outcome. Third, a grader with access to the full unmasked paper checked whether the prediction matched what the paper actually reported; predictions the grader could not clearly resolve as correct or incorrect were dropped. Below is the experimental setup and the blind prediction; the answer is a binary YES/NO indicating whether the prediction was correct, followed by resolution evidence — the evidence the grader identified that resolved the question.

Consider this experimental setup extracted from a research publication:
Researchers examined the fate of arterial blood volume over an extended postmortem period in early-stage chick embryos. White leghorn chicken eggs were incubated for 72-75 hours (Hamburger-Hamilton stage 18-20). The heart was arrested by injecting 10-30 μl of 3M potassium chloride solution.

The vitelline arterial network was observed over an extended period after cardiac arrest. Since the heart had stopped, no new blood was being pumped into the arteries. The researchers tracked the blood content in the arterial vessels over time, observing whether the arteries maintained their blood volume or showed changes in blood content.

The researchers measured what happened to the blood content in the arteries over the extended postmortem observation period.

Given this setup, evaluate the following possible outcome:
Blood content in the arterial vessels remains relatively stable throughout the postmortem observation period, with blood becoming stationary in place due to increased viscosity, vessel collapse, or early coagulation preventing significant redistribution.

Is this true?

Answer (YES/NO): NO